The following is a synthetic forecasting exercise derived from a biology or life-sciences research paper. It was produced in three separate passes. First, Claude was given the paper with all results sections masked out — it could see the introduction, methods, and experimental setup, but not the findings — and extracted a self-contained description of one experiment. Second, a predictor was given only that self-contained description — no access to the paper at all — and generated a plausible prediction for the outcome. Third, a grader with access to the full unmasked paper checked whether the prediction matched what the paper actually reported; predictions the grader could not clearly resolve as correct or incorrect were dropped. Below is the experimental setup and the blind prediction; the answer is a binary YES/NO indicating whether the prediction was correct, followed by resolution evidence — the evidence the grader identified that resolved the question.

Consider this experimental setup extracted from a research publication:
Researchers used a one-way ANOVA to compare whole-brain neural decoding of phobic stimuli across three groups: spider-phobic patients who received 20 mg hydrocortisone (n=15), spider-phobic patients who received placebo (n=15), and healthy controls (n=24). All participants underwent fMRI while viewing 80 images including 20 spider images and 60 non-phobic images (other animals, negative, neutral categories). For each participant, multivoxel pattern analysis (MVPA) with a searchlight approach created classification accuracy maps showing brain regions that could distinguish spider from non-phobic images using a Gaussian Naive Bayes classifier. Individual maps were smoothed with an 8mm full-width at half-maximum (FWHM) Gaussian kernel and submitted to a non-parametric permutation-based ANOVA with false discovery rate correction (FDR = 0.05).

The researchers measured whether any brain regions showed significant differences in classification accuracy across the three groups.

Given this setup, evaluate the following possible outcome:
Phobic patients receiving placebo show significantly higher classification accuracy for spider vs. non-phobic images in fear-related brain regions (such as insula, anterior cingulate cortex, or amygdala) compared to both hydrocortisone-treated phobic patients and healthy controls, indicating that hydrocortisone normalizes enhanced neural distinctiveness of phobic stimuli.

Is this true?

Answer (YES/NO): NO